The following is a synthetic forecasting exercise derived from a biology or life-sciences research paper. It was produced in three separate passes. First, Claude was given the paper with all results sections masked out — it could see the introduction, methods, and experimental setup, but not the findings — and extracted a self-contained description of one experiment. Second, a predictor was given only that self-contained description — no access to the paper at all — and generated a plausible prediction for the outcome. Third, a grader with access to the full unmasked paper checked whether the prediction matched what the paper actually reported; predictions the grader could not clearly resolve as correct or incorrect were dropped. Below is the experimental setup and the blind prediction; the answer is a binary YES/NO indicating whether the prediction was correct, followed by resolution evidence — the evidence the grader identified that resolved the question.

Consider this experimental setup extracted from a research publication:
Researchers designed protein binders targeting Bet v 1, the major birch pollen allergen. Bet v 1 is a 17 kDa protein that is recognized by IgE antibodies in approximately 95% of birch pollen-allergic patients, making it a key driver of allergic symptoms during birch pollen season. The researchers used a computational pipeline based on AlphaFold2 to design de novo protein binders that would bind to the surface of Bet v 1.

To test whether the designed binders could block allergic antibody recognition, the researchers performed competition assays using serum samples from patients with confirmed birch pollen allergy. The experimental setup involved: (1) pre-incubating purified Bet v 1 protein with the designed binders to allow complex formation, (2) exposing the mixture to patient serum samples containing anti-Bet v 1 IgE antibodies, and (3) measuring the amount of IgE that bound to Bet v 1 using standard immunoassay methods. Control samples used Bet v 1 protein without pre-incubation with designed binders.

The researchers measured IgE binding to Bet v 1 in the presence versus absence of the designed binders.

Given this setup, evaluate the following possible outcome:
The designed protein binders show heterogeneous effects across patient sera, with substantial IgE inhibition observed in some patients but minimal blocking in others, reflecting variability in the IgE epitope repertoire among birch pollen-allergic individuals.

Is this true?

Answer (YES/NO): YES